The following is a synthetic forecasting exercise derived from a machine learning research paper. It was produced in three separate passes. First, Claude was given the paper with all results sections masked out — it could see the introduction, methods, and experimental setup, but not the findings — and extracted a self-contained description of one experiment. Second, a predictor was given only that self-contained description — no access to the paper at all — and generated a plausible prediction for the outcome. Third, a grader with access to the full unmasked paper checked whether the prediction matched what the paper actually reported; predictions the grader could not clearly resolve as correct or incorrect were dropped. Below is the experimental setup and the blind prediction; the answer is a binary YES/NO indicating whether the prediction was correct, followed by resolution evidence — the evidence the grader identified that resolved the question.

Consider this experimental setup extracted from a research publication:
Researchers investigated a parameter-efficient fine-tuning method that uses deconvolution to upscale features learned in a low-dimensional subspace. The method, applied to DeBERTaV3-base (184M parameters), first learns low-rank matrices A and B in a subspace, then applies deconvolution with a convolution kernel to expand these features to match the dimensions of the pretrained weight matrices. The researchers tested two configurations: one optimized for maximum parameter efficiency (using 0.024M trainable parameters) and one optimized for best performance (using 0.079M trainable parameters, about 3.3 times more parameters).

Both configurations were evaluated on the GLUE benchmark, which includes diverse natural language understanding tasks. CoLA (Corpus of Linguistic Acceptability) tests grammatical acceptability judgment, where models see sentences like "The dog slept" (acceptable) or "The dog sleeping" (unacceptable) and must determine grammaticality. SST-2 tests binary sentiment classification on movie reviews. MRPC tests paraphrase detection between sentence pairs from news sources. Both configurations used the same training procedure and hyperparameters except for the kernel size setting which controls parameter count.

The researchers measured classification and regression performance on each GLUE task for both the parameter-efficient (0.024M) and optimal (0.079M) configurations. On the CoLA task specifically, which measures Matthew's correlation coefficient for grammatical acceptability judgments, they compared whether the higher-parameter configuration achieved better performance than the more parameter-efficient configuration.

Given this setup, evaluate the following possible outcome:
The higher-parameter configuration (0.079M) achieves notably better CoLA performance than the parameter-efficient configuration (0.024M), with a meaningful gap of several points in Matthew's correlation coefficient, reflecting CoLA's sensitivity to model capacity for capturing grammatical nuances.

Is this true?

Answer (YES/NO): NO